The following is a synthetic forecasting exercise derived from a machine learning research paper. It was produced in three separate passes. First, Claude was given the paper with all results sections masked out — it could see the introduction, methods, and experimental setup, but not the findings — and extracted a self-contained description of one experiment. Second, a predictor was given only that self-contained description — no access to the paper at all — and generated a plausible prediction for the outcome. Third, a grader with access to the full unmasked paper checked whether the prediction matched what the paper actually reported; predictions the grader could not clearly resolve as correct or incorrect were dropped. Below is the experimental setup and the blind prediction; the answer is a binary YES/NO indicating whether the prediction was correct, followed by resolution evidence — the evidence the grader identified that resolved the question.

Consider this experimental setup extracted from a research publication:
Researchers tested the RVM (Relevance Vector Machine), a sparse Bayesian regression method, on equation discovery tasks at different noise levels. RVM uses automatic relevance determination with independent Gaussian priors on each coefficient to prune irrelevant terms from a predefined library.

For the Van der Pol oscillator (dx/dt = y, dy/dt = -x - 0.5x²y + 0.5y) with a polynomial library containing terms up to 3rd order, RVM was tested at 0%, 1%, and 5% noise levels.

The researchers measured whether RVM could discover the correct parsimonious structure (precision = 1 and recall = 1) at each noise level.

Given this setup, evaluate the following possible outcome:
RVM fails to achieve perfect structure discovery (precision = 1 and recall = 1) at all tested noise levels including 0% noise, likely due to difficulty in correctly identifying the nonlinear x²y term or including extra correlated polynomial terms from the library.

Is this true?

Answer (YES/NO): NO